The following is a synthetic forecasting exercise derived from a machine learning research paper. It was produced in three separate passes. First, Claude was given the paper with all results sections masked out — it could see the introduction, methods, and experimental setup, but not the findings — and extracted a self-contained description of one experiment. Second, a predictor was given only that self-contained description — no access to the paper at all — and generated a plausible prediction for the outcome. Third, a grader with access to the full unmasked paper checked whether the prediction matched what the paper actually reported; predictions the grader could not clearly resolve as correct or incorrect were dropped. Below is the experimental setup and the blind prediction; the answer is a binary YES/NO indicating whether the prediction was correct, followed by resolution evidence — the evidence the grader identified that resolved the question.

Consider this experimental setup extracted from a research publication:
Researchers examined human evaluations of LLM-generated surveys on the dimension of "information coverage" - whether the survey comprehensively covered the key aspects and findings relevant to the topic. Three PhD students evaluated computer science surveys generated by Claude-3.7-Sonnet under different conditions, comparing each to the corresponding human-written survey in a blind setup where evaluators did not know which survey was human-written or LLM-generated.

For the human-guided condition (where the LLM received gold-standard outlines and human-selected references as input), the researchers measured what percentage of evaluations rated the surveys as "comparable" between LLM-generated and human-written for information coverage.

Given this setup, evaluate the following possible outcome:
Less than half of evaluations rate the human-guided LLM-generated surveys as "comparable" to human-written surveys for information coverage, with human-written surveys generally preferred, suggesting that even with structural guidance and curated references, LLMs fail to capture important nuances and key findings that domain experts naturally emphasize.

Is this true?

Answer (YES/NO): NO